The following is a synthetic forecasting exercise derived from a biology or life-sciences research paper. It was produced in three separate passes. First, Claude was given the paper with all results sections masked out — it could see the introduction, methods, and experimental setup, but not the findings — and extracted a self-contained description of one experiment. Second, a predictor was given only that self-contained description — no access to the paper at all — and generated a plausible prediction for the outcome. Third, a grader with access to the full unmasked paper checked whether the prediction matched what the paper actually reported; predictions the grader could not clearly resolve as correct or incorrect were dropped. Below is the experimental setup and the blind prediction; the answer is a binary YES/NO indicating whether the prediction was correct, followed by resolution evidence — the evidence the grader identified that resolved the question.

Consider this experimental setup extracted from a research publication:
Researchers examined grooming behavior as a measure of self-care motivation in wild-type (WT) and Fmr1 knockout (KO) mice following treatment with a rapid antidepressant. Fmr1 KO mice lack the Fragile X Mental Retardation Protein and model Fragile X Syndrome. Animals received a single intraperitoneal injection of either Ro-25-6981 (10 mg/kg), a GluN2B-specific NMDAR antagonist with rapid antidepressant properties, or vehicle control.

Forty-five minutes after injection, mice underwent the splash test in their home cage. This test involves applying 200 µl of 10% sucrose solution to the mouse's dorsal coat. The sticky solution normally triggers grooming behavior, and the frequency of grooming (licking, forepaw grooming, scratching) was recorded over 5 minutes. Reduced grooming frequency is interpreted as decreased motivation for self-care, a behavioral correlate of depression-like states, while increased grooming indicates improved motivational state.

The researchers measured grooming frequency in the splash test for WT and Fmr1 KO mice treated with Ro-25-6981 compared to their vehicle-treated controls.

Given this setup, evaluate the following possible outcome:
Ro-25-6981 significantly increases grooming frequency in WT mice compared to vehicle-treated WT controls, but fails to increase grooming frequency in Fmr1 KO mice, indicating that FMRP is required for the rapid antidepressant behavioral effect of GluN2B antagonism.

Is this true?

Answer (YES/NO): YES